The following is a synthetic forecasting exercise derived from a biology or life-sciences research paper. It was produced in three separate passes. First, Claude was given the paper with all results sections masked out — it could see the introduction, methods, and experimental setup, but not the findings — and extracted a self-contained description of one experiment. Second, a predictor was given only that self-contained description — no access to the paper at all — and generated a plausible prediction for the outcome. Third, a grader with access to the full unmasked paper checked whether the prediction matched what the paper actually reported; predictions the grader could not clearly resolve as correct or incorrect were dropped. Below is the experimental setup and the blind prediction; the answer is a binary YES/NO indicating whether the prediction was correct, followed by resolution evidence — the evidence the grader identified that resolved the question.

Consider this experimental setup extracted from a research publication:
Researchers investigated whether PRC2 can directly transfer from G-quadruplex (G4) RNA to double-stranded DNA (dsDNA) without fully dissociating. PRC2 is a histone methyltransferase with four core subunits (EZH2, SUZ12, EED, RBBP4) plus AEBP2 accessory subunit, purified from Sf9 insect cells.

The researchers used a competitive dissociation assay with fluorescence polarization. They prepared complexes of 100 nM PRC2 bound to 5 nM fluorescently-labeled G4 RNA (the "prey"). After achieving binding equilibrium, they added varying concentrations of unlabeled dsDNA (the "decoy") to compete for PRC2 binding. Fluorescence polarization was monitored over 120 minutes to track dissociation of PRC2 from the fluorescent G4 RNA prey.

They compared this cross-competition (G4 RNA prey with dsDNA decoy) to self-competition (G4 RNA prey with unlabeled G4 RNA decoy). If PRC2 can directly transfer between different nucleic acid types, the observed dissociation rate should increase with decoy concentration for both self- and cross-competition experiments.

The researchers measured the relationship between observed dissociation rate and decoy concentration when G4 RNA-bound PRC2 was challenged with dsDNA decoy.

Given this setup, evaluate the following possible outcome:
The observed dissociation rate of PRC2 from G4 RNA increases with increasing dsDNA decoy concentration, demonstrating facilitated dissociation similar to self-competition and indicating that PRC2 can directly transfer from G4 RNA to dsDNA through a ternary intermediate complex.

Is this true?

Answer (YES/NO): YES